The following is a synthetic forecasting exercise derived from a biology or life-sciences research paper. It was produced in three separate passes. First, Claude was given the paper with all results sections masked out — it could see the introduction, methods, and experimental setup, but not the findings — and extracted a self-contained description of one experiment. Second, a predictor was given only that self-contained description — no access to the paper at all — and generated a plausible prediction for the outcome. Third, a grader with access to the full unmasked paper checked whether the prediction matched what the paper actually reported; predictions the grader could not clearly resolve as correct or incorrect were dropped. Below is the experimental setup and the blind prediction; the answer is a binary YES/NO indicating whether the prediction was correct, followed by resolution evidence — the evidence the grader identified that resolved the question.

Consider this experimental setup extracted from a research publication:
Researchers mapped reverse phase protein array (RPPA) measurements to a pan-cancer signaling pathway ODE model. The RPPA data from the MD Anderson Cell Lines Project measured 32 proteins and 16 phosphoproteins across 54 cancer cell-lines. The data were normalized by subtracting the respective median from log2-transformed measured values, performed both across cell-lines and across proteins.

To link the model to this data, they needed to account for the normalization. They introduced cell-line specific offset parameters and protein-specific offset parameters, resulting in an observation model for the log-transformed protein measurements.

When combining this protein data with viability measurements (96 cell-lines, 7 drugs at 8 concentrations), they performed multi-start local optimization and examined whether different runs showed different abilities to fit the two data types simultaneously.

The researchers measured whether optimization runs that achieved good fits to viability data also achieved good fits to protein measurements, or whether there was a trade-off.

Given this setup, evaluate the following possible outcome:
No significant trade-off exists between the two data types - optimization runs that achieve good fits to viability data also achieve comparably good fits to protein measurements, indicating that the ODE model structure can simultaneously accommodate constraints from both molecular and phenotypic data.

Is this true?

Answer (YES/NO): NO